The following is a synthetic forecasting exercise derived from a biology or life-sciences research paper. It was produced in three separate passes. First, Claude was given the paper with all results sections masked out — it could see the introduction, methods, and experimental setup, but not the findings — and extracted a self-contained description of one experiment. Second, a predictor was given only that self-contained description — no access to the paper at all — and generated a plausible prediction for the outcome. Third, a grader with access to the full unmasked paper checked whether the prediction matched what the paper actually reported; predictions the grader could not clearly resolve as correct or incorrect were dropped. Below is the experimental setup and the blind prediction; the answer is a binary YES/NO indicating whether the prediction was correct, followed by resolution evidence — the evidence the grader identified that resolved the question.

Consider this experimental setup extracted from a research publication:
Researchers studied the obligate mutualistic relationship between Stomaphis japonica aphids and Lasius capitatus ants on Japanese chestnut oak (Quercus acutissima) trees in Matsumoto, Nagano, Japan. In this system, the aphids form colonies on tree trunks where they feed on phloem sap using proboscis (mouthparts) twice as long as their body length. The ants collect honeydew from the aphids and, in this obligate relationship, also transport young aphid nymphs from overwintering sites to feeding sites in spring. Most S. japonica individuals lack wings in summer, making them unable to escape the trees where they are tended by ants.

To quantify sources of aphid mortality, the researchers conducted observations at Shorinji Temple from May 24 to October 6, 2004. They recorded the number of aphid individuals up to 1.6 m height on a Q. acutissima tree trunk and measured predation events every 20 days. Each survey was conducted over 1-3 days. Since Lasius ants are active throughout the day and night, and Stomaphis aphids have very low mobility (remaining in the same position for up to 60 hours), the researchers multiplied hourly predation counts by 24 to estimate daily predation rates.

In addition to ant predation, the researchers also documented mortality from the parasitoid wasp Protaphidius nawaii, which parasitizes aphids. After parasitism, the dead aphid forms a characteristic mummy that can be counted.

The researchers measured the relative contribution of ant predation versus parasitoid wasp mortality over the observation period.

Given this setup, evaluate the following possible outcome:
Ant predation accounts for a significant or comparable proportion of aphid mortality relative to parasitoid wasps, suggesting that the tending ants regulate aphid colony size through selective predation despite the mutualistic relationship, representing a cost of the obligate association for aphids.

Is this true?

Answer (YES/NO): YES